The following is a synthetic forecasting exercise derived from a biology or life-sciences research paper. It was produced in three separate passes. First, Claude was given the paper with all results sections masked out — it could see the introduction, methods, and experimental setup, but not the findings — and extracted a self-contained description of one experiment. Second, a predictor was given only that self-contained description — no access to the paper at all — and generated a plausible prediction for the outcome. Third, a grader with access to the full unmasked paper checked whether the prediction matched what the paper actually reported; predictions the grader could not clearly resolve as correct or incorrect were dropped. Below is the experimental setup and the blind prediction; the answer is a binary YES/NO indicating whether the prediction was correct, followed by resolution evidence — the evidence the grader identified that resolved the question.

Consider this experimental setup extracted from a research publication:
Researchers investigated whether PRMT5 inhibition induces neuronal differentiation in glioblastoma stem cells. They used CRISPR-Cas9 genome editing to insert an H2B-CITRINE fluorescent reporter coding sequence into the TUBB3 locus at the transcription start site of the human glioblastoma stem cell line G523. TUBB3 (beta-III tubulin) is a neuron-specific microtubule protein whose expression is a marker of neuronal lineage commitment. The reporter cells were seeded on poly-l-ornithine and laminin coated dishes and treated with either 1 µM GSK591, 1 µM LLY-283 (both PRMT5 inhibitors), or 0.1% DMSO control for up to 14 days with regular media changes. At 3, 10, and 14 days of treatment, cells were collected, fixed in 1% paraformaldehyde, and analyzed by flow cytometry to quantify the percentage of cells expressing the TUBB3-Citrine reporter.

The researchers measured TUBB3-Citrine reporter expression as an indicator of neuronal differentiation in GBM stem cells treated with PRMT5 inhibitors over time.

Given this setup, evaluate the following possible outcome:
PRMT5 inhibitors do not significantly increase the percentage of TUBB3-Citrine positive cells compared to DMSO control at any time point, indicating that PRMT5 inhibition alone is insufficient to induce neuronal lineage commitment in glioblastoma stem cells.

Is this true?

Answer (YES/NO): NO